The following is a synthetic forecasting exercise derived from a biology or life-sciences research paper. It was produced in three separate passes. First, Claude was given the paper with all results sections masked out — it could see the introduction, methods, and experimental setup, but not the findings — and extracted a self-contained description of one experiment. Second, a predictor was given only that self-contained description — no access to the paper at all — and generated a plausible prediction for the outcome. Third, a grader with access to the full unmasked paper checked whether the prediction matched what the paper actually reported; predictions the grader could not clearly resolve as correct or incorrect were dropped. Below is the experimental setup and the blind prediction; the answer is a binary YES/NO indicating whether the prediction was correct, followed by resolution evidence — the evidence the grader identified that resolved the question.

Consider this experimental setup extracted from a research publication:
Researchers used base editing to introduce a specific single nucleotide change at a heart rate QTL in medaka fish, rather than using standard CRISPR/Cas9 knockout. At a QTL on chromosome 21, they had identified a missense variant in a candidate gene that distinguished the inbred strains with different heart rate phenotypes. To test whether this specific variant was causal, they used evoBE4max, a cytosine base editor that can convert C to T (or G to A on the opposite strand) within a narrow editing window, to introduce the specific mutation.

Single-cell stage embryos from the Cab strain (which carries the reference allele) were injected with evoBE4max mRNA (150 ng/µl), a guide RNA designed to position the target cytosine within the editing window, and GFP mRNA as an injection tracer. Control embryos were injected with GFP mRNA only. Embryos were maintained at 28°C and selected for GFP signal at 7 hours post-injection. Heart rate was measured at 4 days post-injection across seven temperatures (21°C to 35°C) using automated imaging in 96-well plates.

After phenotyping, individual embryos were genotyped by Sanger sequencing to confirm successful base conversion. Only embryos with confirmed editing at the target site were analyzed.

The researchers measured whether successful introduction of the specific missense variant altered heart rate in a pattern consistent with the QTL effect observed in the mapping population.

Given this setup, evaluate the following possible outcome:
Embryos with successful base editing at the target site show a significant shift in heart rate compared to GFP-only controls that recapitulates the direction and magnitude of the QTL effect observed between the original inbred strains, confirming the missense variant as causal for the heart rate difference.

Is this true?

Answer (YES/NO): NO